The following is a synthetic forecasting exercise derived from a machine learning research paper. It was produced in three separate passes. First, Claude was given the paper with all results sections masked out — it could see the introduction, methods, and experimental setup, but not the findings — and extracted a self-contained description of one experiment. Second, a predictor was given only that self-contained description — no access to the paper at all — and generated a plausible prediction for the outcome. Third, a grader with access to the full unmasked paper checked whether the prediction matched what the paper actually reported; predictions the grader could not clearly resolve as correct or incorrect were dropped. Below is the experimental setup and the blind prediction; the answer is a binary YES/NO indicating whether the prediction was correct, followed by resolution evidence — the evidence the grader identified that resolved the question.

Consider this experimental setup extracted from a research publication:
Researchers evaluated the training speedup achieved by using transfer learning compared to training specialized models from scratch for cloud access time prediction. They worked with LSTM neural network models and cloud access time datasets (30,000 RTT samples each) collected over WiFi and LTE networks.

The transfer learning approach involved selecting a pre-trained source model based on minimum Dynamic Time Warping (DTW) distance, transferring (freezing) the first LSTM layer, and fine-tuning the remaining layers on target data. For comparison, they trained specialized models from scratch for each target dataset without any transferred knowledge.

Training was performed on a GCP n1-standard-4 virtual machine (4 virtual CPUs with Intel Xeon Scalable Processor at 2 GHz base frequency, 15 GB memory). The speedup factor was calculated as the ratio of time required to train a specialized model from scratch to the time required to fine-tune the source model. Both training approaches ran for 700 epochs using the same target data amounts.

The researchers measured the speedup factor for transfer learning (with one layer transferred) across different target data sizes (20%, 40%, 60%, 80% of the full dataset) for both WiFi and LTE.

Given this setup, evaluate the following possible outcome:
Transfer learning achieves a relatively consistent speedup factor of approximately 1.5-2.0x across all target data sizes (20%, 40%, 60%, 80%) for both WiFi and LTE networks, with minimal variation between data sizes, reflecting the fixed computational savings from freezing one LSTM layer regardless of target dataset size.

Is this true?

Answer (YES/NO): NO